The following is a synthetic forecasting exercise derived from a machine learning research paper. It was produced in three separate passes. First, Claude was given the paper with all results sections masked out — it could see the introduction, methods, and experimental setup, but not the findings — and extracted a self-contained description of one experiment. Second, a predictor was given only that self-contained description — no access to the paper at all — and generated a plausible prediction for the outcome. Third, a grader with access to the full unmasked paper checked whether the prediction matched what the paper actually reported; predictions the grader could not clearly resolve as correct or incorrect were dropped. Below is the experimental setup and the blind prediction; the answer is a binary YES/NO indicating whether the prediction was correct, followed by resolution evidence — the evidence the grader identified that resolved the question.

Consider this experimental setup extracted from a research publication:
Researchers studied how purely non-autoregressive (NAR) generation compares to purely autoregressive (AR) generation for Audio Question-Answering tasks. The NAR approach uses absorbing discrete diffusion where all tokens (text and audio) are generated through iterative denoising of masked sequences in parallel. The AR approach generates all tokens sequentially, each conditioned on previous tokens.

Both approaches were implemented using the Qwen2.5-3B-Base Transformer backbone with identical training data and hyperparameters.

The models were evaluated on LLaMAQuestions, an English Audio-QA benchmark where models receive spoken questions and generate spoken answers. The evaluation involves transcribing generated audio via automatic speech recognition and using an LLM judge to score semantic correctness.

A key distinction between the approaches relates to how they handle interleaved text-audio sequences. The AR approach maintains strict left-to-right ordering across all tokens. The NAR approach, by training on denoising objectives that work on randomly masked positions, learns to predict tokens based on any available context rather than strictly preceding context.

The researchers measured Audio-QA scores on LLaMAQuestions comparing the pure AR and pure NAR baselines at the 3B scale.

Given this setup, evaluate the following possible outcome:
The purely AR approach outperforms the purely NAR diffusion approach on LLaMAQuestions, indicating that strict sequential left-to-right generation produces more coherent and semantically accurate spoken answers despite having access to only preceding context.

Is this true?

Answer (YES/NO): YES